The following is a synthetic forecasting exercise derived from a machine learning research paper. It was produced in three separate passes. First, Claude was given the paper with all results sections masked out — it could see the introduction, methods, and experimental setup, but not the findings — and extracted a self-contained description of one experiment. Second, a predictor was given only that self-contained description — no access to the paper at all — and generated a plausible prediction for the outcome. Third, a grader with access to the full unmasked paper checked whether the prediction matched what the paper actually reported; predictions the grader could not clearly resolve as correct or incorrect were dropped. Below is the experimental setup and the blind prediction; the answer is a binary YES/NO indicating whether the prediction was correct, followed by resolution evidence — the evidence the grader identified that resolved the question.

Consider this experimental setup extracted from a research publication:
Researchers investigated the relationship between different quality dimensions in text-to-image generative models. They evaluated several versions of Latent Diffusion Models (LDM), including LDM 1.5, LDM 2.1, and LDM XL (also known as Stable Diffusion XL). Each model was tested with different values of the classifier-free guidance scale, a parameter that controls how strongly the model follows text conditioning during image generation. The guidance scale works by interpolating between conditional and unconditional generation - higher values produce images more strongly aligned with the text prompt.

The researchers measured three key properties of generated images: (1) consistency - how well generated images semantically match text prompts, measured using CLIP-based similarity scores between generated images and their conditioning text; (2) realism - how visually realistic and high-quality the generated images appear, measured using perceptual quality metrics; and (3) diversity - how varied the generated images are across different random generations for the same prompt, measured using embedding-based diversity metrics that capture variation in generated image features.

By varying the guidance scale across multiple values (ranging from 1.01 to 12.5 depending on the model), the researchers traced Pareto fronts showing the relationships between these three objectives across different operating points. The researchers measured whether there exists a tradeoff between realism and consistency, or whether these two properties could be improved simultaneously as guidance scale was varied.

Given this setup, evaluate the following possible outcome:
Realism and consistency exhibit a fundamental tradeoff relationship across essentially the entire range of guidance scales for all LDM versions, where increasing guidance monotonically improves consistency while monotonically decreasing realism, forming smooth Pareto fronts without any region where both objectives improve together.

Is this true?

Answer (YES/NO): NO